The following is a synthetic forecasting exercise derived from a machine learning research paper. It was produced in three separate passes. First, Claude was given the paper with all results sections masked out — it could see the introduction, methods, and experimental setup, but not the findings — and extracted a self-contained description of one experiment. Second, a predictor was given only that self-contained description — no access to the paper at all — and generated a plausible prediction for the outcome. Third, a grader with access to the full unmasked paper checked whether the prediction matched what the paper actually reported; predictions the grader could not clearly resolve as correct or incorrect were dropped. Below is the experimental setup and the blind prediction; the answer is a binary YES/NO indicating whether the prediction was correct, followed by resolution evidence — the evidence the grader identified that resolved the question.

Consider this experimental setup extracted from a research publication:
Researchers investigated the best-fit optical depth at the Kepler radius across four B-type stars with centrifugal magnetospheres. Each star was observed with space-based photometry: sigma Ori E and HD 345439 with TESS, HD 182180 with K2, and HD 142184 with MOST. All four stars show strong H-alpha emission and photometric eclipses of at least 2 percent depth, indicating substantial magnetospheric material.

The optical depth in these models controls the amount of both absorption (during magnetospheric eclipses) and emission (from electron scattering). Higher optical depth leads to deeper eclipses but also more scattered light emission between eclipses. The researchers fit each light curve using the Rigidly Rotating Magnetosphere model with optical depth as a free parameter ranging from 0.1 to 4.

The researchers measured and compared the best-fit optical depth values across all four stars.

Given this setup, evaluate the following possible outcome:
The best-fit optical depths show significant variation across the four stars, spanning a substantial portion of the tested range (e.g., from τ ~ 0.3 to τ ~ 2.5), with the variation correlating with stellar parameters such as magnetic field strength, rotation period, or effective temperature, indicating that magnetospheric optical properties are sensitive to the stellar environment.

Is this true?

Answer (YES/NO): YES